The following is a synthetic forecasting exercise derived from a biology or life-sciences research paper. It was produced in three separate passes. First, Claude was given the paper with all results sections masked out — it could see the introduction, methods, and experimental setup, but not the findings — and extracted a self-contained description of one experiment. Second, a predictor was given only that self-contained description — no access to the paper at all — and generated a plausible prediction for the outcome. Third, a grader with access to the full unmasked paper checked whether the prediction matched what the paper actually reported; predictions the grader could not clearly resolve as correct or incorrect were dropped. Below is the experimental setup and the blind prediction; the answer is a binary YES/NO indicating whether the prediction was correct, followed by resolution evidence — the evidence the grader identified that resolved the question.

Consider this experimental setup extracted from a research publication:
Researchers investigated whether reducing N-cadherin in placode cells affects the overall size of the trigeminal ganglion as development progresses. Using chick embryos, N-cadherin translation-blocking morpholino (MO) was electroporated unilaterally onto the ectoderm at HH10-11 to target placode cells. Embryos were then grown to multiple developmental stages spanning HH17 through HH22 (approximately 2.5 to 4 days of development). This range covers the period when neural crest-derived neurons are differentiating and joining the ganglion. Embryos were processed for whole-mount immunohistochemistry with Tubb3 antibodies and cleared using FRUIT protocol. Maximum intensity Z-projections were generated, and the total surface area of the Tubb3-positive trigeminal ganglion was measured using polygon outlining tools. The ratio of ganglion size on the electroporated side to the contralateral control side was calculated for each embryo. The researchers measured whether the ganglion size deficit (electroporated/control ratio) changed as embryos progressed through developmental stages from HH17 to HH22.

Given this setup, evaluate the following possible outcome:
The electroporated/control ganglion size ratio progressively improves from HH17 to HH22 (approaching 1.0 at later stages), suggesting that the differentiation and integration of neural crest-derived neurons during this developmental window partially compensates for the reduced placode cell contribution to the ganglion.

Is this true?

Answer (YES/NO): NO